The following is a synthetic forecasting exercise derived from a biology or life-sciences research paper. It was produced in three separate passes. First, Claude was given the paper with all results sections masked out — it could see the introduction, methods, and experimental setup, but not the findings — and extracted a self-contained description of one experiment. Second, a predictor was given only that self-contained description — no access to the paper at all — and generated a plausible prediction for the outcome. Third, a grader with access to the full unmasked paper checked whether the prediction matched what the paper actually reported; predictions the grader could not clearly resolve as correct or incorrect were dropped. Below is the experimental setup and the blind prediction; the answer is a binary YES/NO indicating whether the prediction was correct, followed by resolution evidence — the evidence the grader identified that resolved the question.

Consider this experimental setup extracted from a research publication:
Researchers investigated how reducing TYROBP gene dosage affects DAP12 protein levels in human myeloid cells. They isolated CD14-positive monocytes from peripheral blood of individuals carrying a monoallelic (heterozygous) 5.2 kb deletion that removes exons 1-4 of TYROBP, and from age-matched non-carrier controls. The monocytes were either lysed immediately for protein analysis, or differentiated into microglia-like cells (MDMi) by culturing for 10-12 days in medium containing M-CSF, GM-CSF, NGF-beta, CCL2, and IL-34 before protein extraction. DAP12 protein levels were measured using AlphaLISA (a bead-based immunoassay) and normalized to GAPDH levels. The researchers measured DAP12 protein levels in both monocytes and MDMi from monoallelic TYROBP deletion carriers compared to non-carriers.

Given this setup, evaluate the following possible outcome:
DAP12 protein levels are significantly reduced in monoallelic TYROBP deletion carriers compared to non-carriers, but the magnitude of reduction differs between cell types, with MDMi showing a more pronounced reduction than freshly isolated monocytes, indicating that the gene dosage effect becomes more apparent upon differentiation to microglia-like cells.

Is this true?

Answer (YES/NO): NO